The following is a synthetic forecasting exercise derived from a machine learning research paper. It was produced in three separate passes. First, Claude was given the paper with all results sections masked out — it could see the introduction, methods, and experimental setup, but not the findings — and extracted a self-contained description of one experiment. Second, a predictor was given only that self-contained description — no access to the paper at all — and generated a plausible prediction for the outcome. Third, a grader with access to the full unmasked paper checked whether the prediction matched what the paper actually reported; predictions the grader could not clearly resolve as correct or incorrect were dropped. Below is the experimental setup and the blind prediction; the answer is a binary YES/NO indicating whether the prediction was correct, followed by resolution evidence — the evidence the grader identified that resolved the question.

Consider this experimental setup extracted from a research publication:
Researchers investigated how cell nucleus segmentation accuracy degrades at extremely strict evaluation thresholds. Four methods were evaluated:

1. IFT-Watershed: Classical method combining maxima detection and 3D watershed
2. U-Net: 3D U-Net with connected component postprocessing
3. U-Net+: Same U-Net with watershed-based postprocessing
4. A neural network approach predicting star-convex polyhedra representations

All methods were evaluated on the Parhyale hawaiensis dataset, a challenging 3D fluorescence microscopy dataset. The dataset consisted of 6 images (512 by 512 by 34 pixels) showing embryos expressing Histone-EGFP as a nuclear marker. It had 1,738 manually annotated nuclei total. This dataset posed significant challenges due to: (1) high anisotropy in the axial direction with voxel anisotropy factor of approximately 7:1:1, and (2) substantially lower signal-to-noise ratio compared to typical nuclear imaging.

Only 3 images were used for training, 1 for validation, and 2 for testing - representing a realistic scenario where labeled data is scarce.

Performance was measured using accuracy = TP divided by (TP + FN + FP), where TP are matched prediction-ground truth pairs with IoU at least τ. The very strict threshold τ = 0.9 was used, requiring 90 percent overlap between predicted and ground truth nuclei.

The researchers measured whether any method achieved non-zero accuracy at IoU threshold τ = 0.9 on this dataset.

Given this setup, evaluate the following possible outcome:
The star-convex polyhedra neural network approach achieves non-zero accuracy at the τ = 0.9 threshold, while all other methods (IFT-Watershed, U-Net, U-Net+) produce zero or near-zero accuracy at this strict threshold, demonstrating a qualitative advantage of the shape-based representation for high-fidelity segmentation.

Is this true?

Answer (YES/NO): NO